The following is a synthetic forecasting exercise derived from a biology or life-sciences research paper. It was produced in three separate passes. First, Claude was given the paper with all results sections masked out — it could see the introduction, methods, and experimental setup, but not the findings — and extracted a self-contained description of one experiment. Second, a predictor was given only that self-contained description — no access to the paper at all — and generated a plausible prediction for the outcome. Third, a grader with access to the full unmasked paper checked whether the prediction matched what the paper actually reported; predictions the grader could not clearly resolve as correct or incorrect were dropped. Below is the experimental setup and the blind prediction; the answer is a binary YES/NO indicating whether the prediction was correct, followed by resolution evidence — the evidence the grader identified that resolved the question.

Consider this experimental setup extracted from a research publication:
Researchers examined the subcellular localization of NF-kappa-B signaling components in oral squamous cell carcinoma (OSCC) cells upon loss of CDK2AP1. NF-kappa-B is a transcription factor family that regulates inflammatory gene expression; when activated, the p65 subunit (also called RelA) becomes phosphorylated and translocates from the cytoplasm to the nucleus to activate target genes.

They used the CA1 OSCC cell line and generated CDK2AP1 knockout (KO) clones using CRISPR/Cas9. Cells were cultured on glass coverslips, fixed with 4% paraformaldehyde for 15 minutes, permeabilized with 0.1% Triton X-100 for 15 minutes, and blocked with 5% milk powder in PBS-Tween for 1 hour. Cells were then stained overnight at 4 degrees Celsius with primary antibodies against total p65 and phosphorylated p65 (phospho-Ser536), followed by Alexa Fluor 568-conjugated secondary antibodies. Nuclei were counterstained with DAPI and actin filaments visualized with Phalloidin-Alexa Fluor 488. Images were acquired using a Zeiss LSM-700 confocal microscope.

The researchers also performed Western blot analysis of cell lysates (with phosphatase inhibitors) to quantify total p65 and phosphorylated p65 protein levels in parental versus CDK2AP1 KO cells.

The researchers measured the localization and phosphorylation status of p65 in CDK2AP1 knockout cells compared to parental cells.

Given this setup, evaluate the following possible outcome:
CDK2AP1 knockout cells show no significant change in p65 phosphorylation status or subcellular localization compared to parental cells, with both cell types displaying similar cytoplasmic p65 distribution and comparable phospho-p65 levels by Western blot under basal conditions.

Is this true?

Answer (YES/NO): NO